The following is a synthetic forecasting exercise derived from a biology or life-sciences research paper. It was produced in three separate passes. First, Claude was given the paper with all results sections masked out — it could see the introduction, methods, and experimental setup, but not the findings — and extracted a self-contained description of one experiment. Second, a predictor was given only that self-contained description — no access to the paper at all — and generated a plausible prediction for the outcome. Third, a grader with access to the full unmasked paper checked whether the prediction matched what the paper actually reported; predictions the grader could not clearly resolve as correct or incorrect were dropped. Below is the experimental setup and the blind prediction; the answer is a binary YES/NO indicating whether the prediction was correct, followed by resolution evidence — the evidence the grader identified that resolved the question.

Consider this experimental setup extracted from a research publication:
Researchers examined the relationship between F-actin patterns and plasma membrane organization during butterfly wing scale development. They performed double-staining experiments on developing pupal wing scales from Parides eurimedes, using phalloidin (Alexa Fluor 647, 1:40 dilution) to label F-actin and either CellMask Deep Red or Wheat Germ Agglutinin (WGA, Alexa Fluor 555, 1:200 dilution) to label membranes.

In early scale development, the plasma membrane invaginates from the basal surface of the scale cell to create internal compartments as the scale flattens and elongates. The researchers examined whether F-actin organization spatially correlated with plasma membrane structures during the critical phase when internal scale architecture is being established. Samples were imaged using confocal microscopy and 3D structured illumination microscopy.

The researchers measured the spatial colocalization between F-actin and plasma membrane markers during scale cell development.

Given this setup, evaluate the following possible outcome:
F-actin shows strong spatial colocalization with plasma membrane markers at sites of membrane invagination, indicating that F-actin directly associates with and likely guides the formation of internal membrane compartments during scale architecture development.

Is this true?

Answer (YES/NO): NO